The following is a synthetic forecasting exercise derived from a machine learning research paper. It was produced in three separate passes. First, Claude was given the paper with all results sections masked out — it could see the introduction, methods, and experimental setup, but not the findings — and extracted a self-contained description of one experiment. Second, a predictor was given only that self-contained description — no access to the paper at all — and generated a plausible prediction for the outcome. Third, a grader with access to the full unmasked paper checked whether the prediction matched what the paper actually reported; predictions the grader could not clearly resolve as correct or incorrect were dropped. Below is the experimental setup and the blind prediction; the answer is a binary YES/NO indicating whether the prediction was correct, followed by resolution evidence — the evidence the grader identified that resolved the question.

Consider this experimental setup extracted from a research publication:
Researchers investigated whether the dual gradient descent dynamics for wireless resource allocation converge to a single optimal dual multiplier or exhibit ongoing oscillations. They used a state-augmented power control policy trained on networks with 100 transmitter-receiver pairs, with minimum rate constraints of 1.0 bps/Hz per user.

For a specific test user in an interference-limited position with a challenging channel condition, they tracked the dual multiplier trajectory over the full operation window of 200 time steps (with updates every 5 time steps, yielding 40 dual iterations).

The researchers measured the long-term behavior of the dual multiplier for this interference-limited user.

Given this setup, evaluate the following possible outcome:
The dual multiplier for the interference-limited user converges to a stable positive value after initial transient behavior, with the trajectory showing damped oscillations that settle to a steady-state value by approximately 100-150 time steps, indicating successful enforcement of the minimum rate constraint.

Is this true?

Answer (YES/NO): NO